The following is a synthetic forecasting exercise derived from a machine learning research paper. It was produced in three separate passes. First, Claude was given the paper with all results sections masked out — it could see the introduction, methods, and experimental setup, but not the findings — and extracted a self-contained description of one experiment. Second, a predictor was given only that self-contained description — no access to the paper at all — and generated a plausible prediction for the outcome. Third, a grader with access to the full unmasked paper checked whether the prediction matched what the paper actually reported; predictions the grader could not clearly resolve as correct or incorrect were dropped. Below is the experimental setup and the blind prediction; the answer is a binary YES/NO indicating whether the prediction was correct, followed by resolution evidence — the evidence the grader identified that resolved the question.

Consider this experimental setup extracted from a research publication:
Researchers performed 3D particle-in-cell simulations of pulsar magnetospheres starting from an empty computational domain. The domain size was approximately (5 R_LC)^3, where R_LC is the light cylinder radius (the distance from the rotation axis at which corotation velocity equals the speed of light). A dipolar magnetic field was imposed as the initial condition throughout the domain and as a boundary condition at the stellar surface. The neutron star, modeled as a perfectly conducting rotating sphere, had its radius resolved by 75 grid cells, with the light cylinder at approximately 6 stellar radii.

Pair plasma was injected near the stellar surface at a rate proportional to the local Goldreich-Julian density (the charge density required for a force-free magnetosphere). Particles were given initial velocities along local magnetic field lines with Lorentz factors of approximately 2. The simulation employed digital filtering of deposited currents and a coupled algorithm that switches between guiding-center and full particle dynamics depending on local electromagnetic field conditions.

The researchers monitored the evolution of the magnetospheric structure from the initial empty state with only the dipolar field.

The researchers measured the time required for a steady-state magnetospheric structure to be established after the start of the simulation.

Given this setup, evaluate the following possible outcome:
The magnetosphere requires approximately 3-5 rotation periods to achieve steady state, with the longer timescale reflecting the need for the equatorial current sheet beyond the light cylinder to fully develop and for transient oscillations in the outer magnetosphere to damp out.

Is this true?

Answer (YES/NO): NO